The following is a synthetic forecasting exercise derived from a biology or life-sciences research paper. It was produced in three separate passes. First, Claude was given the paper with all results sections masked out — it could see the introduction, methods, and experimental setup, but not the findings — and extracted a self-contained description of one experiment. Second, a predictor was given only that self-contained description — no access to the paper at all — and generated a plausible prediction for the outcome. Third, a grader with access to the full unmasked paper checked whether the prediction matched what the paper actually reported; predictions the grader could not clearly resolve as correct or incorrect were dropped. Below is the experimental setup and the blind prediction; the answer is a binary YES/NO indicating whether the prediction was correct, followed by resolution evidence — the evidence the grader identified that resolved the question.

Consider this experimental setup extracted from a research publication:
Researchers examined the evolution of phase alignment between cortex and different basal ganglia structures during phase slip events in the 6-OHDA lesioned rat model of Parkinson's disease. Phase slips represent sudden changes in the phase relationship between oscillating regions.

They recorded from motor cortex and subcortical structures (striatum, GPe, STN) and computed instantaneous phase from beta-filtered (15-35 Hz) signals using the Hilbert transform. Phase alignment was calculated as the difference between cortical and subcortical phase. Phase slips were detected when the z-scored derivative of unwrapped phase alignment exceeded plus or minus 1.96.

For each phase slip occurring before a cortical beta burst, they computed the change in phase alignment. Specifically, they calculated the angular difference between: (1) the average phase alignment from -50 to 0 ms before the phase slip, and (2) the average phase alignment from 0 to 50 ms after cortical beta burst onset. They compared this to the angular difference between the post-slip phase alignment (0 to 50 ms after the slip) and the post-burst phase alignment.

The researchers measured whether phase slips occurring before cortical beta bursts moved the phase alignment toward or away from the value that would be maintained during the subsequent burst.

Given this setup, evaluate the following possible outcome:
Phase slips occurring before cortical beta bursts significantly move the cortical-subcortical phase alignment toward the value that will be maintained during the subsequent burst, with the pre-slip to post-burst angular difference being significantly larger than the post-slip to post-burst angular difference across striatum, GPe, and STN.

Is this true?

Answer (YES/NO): YES